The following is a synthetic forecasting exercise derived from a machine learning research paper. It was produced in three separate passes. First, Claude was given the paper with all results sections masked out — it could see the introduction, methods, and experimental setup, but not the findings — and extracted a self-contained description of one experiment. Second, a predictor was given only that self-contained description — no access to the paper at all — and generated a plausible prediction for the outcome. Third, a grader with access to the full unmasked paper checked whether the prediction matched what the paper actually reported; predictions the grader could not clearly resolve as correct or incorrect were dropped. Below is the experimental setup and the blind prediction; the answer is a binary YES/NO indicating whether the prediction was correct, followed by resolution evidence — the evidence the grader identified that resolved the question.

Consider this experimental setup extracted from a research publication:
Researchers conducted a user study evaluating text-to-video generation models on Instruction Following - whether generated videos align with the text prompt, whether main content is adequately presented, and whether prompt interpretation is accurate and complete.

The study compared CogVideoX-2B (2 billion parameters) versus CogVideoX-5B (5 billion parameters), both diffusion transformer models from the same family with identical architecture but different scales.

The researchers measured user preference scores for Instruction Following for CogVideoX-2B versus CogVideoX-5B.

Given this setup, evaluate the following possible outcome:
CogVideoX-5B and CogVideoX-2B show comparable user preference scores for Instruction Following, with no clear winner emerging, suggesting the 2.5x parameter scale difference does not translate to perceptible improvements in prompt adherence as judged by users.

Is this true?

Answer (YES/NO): NO